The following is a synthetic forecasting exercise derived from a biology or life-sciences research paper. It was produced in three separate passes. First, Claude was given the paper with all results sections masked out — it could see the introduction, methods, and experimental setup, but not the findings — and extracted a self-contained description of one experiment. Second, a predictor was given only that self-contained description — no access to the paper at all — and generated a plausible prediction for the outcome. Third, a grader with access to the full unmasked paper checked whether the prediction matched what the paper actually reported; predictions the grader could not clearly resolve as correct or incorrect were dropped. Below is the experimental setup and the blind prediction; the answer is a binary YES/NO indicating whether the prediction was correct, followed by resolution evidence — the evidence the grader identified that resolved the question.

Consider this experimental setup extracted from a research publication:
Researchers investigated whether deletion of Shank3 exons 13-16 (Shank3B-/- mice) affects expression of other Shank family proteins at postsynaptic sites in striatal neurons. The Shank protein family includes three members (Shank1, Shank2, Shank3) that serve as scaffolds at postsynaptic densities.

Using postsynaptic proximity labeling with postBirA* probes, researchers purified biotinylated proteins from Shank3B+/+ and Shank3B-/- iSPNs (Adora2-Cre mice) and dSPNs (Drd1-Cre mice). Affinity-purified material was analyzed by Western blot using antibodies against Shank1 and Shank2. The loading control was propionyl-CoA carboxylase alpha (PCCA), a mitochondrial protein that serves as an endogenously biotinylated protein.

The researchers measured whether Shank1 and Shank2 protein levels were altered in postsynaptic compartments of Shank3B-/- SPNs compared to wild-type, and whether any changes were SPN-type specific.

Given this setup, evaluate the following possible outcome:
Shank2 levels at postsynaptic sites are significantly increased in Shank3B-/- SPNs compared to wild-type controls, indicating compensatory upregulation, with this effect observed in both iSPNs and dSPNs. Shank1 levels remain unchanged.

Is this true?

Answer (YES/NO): NO